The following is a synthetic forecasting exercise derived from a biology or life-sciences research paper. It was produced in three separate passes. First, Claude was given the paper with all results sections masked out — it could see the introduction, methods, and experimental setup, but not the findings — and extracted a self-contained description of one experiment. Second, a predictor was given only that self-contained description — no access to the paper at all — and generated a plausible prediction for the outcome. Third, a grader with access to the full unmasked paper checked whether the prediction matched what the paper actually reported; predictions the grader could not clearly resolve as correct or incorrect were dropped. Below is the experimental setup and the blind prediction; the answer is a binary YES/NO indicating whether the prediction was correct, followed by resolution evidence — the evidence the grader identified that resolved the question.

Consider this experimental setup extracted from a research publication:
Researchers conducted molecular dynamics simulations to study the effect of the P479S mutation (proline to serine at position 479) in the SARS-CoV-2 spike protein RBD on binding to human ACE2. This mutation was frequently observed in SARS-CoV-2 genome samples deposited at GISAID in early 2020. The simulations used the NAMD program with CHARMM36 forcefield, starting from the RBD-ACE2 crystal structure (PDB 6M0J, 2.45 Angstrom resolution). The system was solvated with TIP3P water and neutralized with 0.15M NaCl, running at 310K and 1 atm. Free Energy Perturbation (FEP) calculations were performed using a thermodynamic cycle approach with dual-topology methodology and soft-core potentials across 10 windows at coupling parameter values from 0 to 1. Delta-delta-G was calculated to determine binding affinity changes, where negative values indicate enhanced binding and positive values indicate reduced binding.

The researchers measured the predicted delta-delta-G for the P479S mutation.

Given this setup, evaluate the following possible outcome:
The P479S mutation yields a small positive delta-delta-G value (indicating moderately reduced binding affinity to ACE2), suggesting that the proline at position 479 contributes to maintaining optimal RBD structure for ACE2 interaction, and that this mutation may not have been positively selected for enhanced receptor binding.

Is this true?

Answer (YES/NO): YES